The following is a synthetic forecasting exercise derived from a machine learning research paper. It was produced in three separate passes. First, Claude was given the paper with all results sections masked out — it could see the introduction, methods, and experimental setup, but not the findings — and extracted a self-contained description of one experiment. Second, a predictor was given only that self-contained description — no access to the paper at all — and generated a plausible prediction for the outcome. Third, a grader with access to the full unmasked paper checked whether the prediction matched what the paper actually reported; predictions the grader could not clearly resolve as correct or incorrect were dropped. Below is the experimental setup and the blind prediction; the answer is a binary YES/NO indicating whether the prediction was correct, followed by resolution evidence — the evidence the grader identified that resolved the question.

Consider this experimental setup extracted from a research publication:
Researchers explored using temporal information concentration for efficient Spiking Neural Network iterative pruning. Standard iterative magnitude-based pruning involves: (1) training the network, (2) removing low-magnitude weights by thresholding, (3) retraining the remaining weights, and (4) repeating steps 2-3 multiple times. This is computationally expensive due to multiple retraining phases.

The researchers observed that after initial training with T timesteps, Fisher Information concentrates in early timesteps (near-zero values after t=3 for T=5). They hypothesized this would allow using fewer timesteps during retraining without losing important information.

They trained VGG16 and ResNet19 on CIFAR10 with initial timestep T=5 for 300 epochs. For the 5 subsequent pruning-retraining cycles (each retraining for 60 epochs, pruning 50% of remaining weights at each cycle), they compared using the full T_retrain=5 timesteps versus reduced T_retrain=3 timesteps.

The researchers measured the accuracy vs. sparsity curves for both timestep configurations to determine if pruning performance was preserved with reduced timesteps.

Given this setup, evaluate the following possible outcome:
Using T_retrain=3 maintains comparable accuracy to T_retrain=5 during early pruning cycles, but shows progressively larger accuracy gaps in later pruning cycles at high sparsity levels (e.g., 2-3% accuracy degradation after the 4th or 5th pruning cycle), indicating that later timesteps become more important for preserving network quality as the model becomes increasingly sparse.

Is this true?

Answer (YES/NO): NO